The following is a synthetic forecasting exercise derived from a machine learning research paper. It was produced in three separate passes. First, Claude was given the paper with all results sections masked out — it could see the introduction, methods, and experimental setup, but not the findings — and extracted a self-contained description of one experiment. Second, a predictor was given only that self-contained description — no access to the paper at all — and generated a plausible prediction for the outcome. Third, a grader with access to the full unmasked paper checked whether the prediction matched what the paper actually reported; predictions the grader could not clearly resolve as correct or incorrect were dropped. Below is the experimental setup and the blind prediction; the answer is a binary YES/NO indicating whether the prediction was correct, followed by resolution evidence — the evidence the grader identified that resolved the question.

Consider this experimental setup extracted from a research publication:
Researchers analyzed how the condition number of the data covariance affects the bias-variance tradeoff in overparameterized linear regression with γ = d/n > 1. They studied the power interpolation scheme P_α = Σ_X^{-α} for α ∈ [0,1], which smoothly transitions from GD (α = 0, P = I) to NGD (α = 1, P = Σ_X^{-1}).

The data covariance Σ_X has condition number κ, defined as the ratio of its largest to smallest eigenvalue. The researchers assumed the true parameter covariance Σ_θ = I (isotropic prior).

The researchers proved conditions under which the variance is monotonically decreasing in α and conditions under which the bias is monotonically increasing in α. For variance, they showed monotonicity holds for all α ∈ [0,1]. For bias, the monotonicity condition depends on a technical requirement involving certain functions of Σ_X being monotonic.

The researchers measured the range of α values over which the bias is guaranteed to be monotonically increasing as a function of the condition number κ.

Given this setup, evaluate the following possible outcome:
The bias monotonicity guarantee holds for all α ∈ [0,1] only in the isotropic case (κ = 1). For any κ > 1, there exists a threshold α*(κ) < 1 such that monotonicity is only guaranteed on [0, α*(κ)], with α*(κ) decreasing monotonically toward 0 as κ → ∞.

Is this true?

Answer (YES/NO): NO